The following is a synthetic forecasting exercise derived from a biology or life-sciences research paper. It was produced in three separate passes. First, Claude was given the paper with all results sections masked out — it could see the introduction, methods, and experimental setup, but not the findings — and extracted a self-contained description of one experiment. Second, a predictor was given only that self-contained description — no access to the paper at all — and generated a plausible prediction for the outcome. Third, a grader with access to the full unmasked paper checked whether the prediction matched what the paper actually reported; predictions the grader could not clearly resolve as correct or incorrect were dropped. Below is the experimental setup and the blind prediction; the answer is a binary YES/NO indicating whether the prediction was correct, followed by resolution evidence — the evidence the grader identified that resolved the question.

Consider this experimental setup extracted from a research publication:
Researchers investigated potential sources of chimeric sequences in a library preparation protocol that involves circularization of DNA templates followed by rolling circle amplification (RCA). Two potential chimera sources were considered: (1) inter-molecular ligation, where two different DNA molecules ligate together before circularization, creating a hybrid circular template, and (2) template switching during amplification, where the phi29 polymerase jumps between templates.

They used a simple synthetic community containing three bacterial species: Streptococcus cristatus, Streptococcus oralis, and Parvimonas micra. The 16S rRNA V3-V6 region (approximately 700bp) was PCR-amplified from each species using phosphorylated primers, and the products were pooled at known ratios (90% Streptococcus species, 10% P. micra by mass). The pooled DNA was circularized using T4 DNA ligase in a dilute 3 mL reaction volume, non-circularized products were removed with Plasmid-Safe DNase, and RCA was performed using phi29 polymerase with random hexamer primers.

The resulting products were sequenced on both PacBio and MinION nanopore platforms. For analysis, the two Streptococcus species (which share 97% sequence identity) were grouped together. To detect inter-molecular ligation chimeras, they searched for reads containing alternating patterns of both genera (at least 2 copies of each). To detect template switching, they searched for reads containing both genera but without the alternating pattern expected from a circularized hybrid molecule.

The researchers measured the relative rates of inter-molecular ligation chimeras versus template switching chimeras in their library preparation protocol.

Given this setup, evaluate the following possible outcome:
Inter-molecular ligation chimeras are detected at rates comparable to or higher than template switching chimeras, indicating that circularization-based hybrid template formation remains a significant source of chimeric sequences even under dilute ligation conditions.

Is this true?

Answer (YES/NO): NO